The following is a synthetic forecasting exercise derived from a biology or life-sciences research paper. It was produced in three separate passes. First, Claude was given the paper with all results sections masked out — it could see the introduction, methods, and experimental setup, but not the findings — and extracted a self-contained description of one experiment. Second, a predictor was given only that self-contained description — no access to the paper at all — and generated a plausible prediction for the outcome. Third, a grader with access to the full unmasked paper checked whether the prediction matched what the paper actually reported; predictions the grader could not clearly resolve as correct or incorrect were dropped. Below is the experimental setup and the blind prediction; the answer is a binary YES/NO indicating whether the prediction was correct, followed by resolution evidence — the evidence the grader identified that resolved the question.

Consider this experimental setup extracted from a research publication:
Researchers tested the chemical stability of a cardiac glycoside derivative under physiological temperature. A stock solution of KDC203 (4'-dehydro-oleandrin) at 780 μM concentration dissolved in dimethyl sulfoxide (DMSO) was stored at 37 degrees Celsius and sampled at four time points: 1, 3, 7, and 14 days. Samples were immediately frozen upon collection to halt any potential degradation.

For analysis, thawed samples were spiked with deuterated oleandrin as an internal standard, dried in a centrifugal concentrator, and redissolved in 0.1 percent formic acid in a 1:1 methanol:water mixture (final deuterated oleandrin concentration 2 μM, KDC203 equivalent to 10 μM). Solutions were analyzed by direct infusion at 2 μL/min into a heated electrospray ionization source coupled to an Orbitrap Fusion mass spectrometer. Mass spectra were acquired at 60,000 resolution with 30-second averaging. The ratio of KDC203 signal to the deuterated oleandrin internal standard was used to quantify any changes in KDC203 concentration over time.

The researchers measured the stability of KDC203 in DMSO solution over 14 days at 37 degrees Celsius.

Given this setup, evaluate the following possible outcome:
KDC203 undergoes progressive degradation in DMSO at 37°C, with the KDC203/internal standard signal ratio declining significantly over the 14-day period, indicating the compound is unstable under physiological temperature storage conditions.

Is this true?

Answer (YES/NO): NO